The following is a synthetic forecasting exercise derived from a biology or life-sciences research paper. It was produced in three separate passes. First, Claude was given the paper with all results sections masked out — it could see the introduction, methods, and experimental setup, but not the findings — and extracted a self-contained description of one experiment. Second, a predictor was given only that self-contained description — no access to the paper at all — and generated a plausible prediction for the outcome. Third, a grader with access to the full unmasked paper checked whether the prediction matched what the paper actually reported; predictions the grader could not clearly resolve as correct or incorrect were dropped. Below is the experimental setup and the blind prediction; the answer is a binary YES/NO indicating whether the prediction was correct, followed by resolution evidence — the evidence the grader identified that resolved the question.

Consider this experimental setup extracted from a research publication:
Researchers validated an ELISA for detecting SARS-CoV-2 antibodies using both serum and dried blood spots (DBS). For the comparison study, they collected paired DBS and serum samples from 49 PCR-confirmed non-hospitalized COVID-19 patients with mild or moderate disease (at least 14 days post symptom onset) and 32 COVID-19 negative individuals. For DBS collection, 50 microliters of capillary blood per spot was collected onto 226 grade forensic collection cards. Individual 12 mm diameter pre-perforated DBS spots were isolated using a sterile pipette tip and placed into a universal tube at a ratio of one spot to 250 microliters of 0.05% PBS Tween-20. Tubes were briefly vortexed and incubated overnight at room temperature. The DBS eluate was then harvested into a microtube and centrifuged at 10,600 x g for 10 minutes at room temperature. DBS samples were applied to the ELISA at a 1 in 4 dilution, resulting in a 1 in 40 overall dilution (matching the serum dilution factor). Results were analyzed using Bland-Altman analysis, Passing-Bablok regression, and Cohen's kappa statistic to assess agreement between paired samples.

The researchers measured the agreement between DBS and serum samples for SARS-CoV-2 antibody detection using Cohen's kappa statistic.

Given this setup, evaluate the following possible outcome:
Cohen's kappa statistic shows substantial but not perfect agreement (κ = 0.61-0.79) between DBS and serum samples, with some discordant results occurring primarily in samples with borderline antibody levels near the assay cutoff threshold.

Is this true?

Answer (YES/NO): NO